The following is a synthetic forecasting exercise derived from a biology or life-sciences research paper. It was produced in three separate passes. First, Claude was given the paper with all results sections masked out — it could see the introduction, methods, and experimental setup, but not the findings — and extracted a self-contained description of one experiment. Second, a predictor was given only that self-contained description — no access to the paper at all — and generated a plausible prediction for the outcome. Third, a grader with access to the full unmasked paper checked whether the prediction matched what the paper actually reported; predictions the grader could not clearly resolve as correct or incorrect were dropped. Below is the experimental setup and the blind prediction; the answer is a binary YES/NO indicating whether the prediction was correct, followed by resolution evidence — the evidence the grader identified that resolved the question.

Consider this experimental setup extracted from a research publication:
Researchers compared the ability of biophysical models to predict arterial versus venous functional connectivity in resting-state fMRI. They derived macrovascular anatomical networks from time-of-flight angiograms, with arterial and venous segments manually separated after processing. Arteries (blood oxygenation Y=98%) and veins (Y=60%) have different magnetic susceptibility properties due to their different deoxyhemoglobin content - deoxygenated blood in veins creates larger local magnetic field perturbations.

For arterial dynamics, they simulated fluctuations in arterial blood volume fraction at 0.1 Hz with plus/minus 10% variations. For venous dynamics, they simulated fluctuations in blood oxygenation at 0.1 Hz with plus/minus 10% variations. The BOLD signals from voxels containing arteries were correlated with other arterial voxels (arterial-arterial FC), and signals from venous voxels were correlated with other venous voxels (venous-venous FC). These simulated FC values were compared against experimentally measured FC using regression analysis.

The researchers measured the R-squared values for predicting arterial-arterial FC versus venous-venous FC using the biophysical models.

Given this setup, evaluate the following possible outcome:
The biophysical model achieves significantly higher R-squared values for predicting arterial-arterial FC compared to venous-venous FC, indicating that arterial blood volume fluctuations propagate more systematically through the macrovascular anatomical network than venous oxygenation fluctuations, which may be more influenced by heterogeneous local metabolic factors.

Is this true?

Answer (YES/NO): NO